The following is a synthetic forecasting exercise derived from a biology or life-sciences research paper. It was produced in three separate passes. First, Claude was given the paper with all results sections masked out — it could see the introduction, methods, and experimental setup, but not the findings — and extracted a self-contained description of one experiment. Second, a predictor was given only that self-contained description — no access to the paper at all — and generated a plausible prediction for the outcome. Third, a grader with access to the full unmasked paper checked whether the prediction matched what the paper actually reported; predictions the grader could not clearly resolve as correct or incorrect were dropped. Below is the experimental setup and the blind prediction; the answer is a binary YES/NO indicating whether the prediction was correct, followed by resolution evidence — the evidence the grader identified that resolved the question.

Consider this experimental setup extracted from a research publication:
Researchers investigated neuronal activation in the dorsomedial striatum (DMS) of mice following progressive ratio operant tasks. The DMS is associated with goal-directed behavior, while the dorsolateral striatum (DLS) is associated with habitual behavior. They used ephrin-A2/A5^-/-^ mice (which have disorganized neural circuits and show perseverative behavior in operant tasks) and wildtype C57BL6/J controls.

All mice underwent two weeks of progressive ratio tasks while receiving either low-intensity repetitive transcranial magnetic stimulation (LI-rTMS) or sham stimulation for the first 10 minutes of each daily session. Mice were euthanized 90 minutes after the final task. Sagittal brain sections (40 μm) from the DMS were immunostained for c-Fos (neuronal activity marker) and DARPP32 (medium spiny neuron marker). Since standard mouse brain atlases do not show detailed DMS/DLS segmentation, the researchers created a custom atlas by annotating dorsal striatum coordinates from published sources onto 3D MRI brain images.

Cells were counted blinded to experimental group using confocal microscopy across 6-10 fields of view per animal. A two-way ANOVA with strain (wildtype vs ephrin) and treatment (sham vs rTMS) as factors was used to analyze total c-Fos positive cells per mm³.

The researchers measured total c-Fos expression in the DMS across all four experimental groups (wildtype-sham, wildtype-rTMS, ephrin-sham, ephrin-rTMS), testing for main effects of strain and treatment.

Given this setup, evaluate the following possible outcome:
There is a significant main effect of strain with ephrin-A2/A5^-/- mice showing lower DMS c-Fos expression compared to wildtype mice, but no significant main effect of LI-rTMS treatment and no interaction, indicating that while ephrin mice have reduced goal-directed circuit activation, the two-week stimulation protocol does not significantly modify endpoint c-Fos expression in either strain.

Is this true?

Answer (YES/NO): NO